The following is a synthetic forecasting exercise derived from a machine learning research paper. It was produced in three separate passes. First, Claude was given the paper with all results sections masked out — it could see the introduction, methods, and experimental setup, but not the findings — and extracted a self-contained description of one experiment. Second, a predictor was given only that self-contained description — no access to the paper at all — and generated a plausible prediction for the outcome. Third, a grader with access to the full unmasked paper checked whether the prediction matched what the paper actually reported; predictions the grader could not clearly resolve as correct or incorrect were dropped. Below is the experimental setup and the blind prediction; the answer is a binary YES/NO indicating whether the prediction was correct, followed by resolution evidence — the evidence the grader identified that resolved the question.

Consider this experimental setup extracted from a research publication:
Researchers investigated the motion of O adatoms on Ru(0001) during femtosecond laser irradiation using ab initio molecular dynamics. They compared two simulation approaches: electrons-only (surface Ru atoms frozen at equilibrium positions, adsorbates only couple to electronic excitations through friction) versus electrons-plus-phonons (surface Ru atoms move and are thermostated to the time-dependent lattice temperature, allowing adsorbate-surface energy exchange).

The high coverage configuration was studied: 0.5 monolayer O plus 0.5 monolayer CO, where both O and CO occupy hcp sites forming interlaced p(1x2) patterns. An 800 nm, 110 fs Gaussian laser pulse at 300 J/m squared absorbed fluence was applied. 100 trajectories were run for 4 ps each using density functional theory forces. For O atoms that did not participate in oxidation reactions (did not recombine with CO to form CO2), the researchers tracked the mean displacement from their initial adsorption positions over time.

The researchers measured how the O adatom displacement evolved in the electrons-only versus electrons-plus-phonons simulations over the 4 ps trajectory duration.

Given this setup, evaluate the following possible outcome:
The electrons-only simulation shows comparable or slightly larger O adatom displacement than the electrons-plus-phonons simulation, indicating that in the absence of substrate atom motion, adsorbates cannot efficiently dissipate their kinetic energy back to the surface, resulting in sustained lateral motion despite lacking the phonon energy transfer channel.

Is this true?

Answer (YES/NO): NO